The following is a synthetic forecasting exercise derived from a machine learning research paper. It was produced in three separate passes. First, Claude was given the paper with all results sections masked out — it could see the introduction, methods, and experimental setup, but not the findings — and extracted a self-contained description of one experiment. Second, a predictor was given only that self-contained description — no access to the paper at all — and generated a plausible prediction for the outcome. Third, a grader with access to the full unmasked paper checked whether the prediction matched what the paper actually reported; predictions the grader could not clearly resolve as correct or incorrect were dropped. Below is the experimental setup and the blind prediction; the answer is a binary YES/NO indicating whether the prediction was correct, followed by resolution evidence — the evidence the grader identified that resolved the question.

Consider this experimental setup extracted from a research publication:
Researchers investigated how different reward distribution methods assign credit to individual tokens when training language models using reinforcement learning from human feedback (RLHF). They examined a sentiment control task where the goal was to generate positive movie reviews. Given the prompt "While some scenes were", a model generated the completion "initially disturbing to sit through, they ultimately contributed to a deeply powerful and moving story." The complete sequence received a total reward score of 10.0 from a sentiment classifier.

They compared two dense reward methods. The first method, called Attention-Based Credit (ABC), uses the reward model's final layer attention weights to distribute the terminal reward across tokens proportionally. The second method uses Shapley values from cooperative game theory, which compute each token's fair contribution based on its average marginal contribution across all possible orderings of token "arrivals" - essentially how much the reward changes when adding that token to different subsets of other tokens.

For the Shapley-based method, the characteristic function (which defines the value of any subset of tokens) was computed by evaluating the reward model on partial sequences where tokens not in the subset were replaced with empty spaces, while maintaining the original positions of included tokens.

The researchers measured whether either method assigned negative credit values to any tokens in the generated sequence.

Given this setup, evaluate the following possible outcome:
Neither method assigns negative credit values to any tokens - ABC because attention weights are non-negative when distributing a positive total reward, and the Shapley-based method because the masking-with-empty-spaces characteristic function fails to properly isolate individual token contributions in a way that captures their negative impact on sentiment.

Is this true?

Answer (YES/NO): NO